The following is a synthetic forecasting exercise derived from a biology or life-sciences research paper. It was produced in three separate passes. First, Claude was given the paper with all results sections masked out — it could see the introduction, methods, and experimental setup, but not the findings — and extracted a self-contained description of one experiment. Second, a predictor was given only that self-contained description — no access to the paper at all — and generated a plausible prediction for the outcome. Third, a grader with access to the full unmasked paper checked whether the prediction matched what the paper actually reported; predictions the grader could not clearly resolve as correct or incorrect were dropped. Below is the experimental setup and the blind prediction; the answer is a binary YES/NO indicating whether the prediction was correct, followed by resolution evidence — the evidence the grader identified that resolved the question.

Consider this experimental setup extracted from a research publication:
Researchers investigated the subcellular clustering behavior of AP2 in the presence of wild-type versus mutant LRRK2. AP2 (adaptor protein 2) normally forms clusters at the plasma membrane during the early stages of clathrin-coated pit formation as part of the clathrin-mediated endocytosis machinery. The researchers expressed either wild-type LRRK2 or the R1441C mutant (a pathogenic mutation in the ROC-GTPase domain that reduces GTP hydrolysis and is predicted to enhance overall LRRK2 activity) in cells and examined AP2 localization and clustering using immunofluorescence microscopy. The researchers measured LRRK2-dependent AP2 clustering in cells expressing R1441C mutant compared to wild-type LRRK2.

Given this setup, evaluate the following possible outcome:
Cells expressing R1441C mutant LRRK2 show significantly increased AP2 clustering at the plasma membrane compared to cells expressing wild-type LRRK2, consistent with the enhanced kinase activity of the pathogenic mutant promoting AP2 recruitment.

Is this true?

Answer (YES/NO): NO